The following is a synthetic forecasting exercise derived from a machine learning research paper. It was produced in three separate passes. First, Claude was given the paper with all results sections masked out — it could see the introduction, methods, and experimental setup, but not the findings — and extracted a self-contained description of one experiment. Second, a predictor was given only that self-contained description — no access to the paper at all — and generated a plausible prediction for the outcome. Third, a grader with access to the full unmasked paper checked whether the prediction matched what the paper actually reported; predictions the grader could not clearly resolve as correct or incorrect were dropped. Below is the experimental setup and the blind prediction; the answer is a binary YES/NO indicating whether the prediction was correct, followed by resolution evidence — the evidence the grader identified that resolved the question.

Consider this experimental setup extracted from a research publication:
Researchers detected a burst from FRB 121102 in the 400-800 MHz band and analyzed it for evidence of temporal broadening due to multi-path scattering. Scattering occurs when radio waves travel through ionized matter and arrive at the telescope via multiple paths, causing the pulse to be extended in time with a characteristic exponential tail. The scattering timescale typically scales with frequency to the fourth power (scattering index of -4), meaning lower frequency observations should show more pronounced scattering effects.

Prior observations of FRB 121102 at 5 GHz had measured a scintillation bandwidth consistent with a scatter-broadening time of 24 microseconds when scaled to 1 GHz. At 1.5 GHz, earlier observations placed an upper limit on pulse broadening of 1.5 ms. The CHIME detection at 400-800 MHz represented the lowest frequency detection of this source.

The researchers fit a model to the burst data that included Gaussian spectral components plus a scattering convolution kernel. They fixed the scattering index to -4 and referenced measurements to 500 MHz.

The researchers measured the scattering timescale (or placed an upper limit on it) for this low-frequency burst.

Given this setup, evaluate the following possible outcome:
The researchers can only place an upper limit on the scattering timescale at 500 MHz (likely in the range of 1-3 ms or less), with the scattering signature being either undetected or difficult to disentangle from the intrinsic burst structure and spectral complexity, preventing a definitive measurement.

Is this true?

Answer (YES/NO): NO